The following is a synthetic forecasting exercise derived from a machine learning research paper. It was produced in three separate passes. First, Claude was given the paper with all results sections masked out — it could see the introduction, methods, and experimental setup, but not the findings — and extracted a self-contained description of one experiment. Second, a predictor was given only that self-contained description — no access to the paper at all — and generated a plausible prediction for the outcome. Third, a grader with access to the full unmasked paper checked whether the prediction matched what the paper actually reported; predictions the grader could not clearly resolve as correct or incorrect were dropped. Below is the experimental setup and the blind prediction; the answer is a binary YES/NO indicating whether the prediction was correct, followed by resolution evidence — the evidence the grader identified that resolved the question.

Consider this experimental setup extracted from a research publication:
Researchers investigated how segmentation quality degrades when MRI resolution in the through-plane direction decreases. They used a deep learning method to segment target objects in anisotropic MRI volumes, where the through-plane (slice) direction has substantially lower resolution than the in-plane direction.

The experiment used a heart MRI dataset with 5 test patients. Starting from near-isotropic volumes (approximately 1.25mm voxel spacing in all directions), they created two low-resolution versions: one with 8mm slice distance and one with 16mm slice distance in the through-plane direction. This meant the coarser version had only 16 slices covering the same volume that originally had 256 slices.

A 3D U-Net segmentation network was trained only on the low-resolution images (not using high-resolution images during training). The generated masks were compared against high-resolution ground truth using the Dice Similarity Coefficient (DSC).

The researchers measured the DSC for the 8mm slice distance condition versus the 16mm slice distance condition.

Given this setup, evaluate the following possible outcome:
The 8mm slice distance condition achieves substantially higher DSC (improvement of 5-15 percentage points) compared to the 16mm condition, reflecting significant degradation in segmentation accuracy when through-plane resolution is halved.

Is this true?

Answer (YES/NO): YES